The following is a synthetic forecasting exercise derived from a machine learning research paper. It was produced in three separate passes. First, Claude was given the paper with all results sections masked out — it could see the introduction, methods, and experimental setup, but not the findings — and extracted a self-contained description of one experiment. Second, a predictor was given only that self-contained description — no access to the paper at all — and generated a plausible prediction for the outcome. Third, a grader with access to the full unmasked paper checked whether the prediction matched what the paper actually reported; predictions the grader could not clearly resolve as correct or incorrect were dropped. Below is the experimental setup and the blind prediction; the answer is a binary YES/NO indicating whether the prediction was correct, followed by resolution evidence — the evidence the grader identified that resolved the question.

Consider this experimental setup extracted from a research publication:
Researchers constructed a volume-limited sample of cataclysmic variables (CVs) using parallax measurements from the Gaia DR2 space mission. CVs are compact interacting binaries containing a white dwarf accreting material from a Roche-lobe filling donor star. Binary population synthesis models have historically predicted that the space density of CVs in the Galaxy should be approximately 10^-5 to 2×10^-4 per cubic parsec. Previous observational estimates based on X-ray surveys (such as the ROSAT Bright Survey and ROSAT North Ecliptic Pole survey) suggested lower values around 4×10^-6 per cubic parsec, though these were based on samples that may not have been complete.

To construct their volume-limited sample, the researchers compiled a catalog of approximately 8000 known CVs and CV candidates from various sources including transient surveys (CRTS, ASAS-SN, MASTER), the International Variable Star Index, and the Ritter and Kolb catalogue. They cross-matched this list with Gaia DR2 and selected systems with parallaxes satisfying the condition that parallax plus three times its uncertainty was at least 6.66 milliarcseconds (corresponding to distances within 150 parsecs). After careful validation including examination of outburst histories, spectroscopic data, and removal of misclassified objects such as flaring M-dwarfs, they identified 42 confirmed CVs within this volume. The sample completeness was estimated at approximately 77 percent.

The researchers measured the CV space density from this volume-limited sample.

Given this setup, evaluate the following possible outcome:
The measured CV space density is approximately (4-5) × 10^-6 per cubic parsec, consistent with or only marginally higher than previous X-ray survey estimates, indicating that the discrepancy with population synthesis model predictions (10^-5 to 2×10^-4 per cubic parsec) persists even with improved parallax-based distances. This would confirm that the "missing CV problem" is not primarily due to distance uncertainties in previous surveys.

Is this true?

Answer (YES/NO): YES